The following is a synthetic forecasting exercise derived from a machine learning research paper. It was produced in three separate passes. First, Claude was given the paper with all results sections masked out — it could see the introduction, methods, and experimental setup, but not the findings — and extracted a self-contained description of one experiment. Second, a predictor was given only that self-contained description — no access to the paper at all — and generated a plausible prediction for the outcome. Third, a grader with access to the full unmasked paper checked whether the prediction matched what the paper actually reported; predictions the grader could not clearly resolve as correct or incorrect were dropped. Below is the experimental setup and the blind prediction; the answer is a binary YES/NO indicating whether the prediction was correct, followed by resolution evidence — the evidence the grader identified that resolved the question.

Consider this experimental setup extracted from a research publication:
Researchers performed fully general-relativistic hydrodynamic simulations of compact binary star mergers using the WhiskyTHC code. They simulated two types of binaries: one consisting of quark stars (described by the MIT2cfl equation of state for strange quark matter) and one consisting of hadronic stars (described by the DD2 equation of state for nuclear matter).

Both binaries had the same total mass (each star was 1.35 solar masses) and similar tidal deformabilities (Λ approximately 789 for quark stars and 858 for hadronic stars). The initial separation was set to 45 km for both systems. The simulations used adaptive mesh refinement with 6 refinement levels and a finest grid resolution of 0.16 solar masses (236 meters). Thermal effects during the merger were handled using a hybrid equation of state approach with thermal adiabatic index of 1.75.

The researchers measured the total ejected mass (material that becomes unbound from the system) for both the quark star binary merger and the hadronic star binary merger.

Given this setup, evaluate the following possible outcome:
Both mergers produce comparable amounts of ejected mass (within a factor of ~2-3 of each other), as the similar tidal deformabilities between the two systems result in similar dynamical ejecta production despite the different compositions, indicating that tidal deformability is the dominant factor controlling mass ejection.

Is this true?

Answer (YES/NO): YES